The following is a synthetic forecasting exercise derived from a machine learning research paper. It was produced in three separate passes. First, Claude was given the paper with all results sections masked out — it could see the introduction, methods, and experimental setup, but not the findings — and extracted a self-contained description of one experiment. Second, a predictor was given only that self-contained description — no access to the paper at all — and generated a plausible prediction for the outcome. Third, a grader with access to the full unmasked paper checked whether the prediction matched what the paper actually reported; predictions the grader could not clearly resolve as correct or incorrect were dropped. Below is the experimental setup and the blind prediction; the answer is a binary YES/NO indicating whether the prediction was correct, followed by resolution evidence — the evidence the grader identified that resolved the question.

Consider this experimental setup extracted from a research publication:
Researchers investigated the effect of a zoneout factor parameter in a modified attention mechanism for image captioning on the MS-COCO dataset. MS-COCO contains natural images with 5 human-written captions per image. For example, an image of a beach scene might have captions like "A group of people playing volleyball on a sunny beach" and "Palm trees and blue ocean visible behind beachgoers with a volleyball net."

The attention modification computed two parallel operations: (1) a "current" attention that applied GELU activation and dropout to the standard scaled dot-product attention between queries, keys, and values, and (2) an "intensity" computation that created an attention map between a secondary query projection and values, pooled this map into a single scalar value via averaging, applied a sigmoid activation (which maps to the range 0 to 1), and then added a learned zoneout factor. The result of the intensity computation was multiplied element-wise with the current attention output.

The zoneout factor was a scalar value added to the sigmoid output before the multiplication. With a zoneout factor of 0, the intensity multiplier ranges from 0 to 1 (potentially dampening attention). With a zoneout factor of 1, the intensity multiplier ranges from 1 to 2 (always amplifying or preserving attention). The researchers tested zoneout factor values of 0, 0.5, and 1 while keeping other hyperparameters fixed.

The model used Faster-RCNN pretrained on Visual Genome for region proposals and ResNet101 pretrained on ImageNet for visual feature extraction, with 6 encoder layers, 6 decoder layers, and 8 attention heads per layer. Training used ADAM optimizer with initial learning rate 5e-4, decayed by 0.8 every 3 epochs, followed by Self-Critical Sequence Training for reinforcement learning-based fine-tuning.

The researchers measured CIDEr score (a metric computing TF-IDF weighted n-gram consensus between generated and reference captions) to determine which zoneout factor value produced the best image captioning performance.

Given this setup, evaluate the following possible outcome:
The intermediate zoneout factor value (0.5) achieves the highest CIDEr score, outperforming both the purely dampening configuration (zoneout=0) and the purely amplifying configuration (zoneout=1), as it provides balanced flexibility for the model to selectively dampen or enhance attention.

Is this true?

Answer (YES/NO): NO